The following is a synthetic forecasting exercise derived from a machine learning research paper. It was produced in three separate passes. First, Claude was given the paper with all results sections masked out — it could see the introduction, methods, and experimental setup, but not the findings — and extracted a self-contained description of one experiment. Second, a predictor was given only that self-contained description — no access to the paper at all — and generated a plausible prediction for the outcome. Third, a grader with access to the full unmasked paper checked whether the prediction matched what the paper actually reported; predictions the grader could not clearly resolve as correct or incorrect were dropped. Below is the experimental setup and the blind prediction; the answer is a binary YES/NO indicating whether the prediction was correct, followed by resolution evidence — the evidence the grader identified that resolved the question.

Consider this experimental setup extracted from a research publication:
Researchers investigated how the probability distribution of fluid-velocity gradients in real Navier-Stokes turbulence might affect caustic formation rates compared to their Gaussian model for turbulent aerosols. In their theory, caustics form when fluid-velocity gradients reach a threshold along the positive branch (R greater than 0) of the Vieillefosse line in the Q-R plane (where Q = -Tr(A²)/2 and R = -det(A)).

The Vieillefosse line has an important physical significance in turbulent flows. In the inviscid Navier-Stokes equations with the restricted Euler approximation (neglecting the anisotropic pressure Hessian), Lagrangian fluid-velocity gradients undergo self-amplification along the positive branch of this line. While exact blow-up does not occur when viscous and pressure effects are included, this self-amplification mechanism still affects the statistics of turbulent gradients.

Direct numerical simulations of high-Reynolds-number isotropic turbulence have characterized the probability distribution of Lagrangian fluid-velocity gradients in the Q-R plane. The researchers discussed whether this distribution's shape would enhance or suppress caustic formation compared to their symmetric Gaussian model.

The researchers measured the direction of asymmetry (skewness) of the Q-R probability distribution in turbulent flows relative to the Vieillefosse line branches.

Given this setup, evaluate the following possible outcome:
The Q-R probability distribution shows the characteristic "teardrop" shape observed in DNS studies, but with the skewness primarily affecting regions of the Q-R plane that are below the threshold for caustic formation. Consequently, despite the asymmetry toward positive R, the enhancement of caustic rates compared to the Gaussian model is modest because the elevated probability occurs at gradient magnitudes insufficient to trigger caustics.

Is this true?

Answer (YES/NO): NO